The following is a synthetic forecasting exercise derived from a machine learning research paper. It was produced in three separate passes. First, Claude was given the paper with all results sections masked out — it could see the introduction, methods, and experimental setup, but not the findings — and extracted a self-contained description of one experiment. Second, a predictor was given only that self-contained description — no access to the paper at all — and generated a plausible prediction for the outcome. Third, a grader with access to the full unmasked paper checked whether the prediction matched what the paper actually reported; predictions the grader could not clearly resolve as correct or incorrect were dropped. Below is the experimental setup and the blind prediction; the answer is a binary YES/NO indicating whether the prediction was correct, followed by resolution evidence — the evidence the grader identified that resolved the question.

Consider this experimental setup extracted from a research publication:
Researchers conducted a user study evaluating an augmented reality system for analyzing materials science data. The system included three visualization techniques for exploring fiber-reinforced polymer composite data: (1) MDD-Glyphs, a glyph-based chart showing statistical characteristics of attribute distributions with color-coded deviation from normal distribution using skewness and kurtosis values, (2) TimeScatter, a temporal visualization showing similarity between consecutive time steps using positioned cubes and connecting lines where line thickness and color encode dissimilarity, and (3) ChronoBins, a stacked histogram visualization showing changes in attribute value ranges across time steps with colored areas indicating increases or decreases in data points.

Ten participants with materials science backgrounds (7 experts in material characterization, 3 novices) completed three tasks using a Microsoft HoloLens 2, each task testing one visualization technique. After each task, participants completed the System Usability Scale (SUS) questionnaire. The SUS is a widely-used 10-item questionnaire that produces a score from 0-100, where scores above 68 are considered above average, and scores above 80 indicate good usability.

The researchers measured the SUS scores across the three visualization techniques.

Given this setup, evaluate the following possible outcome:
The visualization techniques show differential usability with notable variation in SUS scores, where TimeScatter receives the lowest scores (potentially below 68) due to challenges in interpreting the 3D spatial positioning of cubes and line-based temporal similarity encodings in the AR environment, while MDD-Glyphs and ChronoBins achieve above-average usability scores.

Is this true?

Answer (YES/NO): NO